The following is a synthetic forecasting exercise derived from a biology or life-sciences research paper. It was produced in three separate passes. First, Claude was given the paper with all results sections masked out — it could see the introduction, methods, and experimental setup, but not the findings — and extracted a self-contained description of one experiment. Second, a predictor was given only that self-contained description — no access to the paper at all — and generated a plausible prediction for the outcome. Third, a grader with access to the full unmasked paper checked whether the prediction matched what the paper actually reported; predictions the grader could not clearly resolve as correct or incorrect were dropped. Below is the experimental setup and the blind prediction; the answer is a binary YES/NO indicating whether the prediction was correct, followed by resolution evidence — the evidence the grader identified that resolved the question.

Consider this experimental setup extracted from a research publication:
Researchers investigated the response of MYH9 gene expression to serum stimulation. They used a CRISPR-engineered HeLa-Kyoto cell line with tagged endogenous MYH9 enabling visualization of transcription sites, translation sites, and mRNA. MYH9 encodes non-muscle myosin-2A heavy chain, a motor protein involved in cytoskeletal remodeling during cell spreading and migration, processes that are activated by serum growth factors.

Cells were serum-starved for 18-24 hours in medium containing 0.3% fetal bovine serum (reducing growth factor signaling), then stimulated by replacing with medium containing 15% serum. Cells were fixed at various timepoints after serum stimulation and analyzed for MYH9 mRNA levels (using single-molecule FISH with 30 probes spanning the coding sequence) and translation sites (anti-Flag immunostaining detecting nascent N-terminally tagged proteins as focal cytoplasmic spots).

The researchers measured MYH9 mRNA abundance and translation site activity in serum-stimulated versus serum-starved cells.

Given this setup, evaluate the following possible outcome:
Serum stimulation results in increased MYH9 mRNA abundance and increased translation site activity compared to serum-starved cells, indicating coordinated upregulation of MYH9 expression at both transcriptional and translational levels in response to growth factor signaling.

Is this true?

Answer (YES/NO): YES